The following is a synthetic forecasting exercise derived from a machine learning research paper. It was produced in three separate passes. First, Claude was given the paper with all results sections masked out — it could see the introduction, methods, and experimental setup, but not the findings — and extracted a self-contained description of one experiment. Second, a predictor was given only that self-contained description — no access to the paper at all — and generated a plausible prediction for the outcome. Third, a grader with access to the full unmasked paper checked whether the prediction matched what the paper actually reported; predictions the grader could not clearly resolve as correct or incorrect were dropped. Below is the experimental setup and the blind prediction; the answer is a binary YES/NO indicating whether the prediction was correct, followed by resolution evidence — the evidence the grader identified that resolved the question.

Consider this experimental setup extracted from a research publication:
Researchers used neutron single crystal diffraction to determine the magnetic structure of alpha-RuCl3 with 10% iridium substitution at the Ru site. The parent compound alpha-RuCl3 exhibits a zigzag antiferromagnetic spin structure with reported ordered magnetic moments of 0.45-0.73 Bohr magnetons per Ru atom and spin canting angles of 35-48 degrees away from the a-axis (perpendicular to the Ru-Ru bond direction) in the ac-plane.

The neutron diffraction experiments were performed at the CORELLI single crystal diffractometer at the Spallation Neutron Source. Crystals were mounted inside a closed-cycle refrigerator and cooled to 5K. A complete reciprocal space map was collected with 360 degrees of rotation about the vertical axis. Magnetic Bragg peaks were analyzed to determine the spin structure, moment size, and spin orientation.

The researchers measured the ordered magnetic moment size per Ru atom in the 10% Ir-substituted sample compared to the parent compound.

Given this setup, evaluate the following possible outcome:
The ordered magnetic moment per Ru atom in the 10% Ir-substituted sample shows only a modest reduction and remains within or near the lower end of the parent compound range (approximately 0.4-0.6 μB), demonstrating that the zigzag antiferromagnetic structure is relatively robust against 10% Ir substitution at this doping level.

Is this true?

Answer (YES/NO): NO